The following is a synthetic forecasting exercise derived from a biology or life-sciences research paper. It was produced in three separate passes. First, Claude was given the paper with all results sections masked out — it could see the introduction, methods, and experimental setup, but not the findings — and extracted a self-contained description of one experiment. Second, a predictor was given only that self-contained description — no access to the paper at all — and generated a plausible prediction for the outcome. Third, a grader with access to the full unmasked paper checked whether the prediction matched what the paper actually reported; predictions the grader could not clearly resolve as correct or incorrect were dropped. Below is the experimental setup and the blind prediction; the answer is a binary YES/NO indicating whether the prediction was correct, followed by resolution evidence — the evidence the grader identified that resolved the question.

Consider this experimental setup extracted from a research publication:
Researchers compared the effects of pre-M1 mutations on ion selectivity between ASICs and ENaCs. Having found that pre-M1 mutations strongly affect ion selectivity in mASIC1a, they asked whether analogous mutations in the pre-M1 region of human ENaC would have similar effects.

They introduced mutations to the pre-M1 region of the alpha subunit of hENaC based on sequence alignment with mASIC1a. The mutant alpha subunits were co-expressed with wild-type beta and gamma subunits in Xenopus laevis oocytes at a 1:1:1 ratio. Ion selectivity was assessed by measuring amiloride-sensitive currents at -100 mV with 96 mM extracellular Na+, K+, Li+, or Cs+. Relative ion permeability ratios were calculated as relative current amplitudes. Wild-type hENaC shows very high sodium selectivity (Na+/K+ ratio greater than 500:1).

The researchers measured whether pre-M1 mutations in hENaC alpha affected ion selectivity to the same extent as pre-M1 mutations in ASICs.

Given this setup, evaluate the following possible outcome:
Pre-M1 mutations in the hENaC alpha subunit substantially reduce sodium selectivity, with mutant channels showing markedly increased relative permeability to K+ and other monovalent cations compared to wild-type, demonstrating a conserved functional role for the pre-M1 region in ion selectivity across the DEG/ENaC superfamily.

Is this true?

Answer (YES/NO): NO